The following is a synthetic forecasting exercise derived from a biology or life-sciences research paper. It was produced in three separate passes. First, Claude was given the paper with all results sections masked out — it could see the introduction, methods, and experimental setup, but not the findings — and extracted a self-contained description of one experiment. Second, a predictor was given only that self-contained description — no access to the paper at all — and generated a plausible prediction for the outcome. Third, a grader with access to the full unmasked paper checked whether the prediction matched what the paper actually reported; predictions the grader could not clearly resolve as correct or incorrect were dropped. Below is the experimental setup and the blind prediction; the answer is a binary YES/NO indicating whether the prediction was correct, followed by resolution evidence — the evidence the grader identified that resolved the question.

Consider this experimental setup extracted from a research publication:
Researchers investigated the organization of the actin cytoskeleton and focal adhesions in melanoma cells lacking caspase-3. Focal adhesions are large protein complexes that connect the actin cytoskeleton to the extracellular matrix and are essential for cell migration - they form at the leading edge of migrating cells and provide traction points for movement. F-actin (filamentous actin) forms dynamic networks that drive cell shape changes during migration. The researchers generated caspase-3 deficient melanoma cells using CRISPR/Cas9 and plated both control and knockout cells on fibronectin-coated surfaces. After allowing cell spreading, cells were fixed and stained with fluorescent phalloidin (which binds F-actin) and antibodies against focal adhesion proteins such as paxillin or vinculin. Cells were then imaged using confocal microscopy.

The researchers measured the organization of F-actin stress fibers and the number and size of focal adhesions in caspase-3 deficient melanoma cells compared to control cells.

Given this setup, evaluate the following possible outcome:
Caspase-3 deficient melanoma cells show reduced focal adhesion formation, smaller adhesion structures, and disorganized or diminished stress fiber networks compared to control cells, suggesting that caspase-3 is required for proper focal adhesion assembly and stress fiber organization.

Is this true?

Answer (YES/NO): NO